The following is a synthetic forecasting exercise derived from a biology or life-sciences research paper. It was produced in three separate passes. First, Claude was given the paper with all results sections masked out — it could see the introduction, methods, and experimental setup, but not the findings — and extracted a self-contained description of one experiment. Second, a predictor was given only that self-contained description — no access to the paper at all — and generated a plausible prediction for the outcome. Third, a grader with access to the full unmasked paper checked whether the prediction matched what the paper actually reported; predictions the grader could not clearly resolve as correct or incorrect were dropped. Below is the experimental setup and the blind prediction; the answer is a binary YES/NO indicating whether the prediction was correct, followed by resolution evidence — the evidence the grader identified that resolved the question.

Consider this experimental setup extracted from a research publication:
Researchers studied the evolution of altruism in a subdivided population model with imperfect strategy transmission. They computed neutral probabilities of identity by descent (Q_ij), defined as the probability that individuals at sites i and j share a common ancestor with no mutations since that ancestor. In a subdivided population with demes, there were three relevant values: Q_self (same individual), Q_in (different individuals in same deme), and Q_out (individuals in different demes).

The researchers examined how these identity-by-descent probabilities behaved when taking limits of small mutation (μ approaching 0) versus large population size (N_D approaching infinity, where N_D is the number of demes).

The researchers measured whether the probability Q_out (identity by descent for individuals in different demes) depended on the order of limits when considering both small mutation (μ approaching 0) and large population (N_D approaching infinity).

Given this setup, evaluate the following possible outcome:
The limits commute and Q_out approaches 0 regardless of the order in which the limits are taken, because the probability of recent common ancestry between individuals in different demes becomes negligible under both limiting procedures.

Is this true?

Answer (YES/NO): NO